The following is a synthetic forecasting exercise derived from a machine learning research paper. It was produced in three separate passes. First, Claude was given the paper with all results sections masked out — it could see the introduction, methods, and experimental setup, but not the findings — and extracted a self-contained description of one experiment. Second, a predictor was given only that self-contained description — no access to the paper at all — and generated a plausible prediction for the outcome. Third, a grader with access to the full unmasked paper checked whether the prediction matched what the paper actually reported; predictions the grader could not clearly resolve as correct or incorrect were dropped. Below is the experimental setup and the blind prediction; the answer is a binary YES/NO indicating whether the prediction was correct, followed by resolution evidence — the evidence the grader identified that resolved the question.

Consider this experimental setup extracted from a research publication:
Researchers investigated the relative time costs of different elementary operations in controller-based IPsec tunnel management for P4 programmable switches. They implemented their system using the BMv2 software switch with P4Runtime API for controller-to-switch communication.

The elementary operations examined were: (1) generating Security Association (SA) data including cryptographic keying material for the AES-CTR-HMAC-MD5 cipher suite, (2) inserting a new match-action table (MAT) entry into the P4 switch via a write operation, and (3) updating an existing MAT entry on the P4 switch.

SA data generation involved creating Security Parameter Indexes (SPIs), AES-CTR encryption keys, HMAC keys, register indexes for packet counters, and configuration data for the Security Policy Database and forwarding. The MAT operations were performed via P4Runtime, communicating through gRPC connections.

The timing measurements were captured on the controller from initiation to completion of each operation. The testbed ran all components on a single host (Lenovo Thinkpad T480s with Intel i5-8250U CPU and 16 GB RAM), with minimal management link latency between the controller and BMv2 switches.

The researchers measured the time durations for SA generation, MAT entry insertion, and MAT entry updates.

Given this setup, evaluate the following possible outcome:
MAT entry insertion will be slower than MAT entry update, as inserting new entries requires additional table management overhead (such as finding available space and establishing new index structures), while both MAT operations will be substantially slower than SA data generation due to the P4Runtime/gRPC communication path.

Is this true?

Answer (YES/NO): YES